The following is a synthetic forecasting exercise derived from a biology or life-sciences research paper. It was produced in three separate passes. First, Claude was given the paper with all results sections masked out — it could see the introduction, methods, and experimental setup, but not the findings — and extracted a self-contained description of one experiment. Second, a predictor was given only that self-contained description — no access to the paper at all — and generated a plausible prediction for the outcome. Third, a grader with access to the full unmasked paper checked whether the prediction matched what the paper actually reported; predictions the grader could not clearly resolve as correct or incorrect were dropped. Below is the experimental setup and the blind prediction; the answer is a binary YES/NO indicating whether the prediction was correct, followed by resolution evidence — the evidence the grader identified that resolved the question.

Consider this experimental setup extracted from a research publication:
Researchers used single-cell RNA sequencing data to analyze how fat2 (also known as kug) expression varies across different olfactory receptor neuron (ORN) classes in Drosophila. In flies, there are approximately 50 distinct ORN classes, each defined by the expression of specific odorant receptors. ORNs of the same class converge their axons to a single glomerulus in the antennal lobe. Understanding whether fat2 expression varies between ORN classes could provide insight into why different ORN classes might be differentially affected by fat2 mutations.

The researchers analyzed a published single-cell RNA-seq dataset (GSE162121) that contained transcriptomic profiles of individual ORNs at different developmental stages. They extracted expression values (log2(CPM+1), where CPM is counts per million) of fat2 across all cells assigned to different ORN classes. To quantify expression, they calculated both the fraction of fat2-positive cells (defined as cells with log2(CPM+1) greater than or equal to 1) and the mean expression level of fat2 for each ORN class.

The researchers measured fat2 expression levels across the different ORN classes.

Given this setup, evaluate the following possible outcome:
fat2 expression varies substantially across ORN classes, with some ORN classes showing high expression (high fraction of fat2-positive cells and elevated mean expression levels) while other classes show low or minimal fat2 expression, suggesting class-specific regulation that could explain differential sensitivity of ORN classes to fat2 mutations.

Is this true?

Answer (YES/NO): YES